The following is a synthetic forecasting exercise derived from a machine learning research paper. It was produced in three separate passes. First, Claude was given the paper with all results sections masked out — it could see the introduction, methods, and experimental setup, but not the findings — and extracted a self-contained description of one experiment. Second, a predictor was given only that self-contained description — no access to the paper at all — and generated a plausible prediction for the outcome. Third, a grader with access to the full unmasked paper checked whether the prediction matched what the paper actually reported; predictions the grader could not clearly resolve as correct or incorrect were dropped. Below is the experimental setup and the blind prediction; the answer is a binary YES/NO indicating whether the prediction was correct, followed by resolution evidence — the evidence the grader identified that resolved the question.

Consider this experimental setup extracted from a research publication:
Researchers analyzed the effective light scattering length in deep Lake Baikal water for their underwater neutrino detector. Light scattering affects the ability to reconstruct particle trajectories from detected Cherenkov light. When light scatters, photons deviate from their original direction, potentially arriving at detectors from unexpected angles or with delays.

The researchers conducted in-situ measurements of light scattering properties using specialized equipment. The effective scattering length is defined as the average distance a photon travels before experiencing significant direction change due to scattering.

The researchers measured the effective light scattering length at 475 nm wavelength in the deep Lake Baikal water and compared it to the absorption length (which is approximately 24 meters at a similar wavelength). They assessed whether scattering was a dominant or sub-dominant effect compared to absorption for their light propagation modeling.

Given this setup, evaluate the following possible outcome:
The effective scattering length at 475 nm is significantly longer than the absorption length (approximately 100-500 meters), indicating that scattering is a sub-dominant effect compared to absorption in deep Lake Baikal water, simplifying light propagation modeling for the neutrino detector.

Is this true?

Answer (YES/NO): YES